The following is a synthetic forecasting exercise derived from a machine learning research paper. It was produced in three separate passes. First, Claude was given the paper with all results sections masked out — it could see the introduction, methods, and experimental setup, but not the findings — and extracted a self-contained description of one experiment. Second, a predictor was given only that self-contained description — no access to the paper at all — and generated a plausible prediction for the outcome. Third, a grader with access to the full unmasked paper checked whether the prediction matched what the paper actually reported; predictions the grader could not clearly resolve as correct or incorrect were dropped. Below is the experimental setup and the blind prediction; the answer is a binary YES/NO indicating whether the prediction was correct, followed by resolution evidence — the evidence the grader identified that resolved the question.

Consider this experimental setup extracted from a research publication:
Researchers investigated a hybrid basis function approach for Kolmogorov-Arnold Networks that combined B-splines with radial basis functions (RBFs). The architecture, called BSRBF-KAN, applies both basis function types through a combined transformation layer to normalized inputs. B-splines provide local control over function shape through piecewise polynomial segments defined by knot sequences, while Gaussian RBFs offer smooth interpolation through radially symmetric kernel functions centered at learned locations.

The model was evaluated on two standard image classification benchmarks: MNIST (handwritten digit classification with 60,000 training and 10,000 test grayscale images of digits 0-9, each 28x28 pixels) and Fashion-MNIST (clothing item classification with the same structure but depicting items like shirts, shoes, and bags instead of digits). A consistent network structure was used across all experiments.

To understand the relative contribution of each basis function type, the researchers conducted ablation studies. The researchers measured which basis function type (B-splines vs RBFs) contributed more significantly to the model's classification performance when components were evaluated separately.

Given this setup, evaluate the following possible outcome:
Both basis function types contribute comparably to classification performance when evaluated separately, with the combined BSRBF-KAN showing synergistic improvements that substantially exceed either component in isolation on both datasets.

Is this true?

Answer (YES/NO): NO